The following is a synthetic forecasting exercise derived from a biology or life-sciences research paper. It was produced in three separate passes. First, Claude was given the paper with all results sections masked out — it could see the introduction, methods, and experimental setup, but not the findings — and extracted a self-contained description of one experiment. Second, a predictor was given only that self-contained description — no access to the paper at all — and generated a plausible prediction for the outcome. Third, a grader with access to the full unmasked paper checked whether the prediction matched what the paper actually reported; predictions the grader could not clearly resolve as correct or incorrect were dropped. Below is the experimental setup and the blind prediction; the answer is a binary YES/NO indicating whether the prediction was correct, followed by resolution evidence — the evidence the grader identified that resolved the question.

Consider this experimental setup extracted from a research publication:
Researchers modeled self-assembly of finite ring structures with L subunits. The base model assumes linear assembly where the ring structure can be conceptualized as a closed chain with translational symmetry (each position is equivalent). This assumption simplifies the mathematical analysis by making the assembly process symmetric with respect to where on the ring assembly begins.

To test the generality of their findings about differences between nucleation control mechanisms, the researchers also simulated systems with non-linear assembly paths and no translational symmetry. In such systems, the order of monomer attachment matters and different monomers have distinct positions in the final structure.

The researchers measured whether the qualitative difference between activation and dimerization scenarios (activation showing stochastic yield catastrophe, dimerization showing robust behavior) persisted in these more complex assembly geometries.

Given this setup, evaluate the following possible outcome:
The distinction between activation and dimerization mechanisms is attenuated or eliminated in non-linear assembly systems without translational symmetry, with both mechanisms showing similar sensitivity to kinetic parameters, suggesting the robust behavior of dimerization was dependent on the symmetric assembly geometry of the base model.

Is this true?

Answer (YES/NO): NO